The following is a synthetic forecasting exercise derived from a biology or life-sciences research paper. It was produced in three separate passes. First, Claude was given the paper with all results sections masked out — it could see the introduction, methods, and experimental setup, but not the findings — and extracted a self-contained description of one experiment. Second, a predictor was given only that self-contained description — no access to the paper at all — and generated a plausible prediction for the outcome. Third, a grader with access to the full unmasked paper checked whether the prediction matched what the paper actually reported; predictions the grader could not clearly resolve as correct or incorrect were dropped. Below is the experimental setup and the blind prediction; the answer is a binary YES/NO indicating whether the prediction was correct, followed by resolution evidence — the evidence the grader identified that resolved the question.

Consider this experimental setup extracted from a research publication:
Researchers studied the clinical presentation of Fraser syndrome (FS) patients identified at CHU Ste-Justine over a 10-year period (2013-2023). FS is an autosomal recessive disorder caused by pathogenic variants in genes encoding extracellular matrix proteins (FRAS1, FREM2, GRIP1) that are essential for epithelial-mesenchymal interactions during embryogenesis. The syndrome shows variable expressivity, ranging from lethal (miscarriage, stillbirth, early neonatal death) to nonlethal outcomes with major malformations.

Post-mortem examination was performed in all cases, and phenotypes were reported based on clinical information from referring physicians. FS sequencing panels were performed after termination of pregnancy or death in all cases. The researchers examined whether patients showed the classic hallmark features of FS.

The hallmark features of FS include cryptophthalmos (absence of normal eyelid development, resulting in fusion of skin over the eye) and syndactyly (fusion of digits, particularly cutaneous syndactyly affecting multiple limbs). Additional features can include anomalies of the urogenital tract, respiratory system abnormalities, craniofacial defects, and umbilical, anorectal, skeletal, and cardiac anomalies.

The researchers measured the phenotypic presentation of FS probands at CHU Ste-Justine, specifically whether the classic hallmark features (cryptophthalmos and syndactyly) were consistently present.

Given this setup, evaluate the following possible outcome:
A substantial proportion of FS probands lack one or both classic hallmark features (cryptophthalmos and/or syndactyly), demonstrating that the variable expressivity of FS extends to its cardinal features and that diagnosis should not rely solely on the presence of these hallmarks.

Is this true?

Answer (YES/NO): NO